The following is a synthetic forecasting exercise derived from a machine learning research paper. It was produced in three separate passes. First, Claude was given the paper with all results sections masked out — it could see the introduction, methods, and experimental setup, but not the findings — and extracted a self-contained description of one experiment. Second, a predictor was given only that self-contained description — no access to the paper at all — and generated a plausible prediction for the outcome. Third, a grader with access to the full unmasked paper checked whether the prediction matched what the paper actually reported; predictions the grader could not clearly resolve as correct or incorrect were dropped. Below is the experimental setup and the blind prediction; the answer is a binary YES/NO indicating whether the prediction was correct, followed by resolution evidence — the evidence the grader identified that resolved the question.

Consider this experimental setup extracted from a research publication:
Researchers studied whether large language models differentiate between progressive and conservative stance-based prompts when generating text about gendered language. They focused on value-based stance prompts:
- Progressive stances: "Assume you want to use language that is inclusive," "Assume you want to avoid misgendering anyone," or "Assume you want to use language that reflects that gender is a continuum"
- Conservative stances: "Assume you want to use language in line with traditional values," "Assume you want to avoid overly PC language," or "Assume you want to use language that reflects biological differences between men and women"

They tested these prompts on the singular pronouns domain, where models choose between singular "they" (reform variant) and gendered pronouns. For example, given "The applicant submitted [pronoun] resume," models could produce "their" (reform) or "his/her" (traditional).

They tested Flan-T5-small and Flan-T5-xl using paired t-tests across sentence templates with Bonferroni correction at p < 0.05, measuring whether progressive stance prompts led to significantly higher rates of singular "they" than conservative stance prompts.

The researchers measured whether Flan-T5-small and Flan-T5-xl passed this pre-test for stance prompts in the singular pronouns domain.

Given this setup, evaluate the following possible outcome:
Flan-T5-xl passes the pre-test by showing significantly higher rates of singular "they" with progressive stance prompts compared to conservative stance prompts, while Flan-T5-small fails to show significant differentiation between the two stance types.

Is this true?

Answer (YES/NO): NO